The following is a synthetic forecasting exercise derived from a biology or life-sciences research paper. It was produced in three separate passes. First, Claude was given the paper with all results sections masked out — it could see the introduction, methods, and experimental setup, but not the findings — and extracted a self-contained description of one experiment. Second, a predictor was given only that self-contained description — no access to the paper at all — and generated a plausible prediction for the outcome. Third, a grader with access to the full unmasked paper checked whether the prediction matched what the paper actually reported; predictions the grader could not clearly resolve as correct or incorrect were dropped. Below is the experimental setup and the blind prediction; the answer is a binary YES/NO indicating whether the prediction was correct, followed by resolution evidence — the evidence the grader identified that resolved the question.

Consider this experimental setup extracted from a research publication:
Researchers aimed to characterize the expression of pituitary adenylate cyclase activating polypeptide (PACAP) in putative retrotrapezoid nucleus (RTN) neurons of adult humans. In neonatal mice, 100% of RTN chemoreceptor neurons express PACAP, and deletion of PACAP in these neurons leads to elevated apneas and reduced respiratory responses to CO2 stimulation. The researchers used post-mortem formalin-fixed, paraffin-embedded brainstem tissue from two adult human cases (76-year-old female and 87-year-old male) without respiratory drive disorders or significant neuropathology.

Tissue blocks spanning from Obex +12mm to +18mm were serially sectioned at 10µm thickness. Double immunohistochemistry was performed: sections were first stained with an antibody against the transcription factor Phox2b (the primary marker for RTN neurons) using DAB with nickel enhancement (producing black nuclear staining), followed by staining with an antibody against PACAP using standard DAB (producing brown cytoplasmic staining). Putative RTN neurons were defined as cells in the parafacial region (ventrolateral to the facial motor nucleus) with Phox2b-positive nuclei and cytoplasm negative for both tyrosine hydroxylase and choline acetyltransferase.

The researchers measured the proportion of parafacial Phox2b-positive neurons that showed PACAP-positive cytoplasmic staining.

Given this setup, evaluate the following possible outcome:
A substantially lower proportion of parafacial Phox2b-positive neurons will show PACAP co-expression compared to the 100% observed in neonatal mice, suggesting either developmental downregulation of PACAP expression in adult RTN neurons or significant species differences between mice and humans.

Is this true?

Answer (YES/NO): YES